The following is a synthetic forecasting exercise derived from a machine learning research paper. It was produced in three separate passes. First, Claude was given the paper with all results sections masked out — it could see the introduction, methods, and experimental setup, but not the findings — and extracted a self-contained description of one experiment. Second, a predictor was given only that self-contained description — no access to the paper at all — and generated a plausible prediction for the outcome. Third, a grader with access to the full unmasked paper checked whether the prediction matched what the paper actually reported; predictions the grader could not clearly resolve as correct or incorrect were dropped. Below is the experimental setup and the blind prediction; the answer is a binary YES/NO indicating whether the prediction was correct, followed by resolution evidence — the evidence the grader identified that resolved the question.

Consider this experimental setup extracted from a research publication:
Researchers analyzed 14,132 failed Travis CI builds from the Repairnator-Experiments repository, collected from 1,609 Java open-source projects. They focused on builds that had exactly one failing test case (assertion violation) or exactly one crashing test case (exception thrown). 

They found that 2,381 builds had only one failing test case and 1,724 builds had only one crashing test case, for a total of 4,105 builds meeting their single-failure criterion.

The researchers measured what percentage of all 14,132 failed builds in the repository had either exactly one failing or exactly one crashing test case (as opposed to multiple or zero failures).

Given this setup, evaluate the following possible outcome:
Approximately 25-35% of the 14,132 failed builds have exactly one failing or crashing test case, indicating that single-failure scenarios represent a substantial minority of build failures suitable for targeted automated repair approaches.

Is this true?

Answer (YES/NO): YES